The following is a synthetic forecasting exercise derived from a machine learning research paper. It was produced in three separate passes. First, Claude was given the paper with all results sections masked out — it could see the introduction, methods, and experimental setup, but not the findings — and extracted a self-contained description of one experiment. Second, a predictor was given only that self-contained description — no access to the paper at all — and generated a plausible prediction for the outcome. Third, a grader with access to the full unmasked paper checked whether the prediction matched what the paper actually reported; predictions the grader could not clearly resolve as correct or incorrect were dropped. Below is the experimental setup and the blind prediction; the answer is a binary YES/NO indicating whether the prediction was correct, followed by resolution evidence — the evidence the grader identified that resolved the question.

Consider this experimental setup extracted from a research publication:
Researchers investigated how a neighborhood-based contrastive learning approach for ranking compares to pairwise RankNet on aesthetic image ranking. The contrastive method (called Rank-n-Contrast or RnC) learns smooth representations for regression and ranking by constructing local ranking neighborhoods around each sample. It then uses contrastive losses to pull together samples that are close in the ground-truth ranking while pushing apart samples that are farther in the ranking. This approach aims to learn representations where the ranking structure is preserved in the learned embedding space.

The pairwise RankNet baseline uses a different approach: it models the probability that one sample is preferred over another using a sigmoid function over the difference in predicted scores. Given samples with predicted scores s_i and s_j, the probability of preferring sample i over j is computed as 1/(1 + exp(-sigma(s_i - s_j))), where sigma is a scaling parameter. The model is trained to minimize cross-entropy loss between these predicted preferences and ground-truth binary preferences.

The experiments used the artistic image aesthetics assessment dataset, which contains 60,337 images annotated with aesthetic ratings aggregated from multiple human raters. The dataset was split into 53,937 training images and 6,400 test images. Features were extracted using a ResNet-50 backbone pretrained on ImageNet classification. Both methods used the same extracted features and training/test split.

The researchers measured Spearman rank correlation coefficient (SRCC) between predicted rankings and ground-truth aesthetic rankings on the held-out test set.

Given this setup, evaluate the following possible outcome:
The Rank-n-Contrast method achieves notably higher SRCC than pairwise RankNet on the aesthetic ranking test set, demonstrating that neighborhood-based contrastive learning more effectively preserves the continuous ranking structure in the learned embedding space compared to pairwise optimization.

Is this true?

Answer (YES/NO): NO